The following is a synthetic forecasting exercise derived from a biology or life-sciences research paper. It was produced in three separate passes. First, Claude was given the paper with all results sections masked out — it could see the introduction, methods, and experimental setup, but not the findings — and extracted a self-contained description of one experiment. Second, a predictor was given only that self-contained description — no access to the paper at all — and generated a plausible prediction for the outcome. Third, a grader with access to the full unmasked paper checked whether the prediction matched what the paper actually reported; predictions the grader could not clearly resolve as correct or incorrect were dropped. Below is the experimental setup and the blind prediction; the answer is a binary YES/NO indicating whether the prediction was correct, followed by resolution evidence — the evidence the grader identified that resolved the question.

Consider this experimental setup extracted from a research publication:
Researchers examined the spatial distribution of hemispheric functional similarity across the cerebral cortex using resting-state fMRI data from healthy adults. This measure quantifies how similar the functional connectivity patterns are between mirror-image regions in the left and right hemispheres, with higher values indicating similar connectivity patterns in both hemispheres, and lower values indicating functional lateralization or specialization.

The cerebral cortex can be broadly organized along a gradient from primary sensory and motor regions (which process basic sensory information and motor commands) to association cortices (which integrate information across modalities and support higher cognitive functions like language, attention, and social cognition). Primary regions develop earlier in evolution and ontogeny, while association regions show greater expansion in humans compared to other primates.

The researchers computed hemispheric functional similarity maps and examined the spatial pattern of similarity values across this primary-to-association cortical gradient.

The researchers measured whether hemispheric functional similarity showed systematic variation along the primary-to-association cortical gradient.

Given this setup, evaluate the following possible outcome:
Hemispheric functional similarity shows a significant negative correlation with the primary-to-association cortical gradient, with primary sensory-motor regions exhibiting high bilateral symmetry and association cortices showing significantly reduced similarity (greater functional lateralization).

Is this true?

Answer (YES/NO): YES